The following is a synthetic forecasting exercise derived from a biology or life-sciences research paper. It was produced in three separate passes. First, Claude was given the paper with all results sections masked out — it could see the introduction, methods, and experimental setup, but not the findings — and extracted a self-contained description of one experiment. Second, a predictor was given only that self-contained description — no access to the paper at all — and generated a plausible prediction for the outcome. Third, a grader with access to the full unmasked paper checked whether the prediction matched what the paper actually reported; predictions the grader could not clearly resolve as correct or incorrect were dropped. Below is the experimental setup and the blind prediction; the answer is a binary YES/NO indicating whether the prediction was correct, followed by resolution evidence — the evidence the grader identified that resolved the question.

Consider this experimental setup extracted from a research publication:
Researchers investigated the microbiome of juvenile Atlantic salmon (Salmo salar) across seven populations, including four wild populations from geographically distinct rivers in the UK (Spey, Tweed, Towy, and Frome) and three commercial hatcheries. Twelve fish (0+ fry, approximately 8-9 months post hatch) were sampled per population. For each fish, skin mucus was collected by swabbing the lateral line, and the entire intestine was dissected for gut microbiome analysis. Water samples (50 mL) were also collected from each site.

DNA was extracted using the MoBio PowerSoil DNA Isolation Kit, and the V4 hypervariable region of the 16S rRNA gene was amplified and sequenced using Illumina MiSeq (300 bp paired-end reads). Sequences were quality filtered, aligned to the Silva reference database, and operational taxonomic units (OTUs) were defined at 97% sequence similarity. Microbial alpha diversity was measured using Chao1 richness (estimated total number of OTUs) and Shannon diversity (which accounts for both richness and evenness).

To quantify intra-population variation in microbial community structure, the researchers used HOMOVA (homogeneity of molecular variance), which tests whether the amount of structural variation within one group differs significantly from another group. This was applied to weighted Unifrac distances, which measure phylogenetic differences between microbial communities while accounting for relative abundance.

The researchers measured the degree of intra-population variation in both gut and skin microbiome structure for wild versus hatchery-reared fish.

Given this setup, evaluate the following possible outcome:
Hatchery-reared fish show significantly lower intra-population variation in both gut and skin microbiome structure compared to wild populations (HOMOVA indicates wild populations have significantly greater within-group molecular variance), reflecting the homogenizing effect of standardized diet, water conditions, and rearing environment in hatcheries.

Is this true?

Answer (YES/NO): YES